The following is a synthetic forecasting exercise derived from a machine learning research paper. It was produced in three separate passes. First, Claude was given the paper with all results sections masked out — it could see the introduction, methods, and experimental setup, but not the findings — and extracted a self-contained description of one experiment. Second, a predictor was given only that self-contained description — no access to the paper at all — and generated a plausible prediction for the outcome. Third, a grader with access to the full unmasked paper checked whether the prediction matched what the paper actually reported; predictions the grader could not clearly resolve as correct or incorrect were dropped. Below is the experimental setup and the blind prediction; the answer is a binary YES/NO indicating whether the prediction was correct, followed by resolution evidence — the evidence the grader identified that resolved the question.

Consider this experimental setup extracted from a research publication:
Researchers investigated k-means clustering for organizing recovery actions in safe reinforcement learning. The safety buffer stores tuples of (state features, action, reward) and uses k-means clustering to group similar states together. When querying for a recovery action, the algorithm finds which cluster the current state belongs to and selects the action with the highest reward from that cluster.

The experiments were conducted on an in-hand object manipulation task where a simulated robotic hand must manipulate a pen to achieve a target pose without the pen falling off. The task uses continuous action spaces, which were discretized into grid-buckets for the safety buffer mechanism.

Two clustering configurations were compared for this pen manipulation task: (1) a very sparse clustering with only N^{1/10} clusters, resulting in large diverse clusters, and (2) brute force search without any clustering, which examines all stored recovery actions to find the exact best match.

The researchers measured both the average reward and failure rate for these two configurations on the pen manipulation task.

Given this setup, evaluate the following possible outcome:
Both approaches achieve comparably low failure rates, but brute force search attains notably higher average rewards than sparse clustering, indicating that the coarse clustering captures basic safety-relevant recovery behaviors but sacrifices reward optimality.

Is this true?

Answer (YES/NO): NO